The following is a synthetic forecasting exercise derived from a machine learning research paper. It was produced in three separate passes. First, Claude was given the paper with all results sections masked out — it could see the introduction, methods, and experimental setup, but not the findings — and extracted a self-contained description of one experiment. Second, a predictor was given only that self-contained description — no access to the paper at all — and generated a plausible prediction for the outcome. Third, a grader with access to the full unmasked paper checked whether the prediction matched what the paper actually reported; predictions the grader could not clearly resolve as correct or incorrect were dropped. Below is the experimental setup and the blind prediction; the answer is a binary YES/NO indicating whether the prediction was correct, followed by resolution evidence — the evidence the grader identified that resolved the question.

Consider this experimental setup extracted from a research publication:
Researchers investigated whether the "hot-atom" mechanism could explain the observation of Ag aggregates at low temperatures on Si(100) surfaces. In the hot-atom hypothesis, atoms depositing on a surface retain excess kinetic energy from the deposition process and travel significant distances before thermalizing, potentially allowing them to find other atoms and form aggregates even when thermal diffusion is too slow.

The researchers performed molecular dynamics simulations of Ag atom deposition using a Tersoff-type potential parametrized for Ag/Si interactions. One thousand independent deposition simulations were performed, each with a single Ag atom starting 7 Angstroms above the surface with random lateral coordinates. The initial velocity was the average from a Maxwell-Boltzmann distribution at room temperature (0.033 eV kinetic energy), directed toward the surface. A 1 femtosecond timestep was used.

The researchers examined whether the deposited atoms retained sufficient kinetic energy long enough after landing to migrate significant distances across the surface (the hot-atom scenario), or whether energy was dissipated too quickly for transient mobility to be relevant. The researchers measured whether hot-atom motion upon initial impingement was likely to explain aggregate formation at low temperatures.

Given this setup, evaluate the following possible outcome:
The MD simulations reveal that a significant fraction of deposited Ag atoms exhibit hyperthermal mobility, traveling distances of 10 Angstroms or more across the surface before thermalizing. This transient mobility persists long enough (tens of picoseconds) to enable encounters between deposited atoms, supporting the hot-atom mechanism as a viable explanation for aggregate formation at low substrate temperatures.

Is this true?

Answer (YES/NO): NO